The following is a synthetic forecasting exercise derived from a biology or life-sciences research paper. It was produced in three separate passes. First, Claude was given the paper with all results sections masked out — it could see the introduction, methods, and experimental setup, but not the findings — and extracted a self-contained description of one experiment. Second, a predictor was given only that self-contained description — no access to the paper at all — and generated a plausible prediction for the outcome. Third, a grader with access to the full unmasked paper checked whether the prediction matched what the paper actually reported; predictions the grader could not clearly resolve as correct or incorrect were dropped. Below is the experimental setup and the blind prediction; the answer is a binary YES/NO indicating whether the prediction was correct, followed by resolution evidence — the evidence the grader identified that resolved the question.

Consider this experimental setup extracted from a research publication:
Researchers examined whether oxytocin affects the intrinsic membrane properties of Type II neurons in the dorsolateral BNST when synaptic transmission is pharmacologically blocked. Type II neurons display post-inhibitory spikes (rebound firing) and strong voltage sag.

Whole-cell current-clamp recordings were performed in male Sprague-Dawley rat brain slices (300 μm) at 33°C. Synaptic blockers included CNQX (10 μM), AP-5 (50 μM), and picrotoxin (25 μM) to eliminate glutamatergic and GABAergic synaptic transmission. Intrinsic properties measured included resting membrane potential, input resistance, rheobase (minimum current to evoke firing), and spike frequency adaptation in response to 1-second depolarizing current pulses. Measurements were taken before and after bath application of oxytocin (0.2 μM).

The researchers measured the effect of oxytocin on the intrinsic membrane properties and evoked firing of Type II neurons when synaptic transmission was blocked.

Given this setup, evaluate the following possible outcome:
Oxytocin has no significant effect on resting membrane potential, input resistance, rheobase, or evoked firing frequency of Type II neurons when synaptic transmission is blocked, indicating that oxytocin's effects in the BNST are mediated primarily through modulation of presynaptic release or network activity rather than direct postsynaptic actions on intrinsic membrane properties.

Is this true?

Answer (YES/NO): YES